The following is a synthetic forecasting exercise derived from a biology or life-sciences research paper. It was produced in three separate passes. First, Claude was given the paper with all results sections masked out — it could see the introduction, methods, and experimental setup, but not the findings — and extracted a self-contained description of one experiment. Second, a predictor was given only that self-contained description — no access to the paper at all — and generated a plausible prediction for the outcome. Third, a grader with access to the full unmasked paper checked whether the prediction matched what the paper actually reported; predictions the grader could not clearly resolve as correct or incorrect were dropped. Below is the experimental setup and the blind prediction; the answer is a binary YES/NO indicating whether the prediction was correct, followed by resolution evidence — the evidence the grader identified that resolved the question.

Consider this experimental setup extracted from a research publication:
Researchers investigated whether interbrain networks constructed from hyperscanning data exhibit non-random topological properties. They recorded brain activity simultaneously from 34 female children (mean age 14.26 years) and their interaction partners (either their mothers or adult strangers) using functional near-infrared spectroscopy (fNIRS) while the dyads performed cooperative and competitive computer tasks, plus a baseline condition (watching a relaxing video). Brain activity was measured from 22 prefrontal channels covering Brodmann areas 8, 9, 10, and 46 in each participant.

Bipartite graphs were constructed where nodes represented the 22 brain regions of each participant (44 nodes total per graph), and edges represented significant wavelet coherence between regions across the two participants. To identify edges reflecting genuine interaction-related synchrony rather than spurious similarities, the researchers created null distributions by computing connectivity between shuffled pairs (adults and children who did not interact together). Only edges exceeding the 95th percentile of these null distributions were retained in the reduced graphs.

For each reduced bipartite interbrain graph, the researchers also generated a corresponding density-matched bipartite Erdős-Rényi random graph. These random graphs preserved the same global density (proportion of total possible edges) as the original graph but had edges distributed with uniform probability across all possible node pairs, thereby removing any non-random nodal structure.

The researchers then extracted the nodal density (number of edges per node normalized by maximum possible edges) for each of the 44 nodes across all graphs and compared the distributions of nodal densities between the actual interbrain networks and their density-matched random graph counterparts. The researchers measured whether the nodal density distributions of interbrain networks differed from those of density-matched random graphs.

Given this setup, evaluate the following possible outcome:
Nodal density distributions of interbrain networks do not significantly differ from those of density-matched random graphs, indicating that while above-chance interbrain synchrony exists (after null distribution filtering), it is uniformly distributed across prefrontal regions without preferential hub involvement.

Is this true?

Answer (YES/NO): NO